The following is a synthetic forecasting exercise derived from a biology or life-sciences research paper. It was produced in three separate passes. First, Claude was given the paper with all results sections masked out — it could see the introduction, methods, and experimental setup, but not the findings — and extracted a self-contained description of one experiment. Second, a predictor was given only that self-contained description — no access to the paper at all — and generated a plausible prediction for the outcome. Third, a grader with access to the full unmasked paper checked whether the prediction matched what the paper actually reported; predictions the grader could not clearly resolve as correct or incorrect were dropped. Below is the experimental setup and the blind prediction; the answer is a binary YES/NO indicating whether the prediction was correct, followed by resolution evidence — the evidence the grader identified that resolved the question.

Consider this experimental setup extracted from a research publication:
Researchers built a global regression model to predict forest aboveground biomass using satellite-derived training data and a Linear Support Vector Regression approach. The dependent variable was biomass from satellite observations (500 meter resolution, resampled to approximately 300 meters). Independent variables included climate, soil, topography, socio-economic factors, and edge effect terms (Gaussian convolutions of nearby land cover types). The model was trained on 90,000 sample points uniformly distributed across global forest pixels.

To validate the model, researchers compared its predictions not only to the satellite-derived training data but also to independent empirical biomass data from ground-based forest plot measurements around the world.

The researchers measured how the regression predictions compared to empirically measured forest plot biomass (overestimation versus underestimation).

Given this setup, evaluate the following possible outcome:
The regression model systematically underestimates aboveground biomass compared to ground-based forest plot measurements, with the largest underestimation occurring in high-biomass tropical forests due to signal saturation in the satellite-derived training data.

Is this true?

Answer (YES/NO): NO